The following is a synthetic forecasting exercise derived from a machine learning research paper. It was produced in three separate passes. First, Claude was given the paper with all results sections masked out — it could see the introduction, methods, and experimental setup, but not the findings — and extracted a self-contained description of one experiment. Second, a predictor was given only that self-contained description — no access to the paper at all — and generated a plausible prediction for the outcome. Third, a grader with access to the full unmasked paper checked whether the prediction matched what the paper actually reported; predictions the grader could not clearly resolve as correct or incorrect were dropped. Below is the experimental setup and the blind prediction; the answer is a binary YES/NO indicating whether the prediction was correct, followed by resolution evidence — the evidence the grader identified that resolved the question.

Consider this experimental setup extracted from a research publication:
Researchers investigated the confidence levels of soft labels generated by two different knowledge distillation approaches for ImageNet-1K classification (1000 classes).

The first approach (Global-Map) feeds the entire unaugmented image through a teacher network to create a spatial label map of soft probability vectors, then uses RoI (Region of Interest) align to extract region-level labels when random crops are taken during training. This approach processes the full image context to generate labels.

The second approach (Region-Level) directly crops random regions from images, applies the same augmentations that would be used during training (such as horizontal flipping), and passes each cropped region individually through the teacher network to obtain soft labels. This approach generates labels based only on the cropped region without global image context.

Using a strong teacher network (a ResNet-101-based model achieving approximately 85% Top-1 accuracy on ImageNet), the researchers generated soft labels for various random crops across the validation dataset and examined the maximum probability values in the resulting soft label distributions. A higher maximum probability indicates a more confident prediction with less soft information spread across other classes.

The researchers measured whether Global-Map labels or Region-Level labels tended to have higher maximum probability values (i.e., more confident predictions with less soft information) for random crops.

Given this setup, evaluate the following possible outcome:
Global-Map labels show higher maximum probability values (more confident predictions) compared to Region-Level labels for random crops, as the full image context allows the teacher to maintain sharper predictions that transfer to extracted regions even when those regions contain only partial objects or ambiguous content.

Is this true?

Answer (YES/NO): YES